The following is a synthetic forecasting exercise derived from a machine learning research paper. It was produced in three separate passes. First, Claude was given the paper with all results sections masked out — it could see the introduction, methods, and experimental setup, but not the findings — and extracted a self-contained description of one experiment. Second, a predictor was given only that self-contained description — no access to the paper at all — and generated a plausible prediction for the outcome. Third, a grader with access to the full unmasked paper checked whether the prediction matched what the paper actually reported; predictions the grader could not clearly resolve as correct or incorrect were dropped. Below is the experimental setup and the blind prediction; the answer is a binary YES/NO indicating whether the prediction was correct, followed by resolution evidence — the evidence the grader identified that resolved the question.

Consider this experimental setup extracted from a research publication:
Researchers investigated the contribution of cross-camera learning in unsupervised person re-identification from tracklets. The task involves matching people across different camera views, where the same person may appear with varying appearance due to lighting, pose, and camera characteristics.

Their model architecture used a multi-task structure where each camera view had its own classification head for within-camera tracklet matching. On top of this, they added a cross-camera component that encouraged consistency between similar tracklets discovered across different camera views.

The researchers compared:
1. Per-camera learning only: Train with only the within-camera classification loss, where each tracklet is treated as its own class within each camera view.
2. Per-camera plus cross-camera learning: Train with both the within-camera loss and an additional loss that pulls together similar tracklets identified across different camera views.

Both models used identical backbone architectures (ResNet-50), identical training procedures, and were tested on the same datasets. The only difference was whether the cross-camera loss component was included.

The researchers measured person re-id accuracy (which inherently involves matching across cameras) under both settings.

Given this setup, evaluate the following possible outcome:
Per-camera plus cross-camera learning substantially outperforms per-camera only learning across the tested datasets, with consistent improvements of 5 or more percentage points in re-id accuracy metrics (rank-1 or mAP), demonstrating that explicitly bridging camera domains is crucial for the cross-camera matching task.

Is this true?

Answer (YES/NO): YES